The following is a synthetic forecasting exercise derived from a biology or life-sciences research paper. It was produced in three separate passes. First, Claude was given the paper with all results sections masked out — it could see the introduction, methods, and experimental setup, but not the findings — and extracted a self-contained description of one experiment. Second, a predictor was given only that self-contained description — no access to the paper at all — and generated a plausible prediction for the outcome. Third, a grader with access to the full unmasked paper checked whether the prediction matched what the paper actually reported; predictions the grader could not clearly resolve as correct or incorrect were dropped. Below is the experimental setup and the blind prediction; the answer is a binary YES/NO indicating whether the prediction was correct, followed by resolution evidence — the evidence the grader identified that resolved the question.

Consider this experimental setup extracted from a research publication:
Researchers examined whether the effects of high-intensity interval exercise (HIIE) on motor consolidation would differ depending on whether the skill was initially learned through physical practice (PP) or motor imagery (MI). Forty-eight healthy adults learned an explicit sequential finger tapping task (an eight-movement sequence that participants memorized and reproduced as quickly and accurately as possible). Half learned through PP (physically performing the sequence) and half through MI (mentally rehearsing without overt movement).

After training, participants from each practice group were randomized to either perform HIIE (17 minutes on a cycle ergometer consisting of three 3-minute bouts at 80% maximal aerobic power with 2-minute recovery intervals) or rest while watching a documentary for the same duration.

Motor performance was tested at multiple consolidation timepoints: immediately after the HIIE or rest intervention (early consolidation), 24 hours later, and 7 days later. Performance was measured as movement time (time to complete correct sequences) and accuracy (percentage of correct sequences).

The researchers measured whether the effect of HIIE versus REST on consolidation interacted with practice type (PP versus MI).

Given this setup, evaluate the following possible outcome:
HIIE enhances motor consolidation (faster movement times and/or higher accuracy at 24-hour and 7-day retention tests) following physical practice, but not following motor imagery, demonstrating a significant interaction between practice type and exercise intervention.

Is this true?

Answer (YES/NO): NO